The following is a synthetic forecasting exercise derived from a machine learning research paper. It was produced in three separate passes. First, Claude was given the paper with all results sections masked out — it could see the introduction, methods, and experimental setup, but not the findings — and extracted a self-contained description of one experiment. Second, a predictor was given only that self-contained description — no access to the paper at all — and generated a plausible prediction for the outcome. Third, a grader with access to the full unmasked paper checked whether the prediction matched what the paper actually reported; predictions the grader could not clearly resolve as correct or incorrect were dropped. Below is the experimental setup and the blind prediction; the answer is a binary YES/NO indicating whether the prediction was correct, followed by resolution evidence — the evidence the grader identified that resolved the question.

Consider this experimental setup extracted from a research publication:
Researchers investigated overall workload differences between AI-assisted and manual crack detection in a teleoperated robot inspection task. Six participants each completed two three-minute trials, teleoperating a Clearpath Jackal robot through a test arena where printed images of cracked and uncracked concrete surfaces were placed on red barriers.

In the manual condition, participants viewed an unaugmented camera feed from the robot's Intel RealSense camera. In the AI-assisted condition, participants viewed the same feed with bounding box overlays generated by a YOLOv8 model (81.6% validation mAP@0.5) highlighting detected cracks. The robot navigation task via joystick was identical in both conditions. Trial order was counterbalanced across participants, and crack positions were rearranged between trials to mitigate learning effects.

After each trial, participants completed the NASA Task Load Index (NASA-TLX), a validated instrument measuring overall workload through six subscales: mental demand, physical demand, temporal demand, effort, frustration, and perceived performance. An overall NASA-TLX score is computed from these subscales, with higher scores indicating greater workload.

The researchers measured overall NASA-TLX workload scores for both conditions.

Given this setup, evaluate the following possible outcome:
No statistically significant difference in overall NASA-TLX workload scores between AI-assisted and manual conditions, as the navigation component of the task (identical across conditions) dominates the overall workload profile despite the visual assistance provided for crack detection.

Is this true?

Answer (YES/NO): NO